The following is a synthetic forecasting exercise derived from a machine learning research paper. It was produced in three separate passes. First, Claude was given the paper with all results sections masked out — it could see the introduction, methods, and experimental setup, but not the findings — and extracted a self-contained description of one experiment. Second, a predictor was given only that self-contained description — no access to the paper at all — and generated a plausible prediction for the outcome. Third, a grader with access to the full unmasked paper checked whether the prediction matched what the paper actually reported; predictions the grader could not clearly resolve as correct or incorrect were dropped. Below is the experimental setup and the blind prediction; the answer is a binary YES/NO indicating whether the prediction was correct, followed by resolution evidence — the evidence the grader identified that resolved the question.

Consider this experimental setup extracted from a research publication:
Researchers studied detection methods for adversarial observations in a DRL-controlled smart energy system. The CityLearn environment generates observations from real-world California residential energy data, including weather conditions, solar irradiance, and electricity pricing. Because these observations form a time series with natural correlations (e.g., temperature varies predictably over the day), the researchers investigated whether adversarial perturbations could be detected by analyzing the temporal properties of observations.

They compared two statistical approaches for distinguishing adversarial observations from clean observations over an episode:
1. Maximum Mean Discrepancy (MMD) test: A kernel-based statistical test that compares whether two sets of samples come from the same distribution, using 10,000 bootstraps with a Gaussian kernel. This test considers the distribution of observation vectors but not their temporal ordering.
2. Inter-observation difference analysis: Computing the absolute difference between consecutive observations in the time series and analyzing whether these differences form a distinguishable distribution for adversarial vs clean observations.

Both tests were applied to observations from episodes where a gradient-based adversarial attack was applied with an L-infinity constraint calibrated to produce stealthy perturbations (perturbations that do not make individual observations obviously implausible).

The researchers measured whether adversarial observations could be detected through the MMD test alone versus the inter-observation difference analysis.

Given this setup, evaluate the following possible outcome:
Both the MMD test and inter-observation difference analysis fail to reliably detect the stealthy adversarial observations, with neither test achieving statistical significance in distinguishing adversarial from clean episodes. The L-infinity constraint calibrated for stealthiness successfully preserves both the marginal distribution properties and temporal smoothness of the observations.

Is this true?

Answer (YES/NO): NO